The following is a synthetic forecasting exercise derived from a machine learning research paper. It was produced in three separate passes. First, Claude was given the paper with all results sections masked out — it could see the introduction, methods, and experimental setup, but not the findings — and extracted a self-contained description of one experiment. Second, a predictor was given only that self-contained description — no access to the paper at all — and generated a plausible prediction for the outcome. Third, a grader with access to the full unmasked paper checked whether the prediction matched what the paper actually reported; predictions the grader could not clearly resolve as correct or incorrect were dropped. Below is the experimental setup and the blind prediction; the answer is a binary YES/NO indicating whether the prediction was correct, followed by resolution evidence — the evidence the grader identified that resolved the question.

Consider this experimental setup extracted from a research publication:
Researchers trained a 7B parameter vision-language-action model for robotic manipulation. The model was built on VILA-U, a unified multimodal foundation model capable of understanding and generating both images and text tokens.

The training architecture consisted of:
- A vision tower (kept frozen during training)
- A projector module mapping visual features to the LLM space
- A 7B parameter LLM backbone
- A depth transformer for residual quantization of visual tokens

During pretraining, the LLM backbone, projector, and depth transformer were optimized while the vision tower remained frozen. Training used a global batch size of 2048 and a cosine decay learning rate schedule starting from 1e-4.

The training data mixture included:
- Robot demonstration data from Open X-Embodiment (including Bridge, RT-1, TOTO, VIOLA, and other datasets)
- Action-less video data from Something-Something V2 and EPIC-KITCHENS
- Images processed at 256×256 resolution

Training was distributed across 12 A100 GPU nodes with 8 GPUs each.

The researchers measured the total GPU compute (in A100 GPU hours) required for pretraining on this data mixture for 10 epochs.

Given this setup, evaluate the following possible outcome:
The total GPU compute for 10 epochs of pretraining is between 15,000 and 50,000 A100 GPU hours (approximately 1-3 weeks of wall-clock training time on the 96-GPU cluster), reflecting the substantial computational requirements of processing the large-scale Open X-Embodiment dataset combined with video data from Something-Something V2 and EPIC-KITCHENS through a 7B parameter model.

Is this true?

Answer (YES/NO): NO